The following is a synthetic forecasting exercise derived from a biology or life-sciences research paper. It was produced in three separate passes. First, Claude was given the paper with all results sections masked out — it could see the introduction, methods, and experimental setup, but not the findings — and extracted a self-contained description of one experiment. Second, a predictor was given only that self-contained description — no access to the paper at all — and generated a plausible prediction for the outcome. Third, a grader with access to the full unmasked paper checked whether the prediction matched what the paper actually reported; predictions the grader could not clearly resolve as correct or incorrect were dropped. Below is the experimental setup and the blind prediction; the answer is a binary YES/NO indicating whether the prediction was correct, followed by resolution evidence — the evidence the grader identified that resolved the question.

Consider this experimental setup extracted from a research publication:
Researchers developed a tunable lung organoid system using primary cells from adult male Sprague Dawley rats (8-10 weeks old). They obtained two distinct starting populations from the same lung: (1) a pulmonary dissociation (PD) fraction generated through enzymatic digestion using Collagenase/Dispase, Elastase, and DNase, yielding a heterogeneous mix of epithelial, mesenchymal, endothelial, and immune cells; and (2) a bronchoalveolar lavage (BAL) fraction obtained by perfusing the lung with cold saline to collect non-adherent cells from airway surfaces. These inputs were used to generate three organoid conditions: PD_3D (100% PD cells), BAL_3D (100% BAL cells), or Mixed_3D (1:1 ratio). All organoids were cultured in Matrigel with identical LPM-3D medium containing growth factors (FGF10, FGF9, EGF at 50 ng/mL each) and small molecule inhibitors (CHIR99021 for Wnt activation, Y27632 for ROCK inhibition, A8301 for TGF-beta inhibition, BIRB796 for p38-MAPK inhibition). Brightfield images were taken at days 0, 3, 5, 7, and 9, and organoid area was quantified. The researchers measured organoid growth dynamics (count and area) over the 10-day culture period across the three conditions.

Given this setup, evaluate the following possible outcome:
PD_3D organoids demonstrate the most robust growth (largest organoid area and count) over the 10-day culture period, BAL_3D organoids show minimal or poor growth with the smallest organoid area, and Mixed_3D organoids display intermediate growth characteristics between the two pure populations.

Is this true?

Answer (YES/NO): NO